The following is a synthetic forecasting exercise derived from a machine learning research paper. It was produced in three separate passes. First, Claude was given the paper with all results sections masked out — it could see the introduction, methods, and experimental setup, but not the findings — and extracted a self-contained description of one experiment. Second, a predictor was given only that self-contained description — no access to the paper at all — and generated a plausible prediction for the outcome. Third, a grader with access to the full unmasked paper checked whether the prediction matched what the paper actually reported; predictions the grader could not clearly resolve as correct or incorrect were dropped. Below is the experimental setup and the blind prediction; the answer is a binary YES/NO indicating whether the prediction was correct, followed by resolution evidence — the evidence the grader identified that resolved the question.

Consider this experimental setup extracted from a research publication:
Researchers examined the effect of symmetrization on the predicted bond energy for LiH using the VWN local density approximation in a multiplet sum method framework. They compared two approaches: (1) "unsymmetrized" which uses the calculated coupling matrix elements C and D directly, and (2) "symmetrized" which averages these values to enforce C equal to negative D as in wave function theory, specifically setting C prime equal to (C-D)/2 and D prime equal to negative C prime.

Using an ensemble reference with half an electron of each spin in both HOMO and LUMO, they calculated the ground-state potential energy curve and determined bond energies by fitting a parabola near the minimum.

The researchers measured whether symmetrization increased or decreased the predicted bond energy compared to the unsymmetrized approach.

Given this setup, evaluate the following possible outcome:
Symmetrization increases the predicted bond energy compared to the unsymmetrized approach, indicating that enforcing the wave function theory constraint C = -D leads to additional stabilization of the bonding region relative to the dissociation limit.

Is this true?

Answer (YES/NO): NO